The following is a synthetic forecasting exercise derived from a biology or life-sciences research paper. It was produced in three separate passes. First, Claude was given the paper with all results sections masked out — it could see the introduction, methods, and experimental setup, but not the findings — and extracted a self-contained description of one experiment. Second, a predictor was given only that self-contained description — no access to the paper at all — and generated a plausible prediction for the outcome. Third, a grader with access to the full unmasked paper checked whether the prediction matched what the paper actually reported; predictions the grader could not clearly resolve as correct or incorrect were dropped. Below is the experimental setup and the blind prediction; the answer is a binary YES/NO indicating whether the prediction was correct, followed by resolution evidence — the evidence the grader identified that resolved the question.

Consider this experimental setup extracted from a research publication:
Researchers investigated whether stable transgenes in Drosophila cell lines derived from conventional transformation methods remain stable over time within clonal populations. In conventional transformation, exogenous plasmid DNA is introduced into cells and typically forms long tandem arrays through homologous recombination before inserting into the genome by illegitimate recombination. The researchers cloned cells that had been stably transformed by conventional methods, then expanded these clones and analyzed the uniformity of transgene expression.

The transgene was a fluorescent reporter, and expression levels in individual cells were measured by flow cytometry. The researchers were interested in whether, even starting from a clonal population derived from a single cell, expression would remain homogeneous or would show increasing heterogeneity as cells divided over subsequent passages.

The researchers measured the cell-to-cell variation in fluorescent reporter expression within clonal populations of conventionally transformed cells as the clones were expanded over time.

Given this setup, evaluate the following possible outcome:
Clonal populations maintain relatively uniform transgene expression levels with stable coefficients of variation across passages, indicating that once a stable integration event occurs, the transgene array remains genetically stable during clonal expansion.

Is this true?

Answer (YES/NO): NO